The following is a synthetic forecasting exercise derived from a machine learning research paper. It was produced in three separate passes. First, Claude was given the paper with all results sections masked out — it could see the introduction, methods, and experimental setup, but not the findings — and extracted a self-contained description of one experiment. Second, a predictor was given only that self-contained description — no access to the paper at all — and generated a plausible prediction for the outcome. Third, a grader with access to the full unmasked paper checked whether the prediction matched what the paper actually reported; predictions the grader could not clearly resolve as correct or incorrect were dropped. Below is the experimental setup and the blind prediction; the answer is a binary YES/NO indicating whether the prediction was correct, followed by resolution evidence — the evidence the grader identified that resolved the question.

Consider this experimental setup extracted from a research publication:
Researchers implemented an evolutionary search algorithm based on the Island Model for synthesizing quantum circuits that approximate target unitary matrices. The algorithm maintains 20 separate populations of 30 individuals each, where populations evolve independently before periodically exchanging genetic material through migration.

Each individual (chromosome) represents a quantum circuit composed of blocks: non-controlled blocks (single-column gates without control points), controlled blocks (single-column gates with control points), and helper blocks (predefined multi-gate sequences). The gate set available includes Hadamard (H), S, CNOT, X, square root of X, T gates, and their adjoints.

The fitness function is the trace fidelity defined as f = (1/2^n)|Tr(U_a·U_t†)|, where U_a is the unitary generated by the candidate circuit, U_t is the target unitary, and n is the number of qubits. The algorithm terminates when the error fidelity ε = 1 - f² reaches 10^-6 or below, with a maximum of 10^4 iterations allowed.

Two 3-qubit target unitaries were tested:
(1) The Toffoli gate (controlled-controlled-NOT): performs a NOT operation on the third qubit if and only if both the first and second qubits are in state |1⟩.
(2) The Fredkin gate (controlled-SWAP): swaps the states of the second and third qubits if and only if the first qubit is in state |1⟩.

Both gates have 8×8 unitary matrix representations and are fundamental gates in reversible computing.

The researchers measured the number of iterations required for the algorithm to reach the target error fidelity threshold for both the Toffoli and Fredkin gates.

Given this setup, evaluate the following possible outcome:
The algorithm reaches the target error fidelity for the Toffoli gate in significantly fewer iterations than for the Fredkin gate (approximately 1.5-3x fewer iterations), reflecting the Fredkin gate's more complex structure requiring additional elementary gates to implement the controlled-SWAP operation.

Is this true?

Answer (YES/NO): NO